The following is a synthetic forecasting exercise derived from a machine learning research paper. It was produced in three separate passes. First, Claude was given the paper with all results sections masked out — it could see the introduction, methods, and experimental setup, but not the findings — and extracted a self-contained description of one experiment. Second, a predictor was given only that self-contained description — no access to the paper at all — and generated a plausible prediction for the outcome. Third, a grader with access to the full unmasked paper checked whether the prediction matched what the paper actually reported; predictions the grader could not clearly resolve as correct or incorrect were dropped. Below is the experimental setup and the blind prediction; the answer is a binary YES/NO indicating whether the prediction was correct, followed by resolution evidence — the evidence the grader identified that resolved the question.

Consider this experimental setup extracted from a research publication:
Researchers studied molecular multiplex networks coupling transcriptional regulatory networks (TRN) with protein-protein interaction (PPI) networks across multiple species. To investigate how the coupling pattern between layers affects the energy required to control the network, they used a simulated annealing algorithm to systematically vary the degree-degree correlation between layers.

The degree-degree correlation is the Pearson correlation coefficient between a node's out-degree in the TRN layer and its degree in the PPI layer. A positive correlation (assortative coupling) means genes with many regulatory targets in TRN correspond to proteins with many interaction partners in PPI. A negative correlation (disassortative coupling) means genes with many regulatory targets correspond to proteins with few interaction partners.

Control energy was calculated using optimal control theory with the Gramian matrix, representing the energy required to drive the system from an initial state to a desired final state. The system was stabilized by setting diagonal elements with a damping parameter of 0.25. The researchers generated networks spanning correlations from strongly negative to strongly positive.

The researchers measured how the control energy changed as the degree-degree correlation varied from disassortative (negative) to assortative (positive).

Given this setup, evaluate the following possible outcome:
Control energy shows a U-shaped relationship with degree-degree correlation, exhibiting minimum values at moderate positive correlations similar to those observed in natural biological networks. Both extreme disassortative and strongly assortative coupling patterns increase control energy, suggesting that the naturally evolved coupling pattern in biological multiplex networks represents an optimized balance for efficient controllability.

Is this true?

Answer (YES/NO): NO